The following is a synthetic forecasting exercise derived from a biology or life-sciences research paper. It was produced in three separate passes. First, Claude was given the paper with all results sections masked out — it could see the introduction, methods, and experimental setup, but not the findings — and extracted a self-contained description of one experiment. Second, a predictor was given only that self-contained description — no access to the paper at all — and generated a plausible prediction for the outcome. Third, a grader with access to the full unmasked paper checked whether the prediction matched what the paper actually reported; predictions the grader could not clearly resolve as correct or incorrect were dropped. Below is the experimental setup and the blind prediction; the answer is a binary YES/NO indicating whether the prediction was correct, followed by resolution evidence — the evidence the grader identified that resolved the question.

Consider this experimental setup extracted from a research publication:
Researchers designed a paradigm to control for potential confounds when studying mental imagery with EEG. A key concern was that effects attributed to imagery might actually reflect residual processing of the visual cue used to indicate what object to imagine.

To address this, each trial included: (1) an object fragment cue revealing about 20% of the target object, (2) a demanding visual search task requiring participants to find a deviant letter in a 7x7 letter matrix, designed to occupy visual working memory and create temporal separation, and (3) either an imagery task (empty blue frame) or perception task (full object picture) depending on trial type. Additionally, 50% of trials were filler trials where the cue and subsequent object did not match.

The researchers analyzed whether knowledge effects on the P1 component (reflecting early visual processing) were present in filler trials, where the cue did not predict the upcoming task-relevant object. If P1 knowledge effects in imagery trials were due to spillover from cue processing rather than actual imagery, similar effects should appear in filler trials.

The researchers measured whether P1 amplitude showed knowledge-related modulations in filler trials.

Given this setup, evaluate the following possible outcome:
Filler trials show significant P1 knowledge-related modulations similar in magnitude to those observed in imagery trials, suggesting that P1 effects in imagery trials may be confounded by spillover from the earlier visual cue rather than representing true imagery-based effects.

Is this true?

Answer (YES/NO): NO